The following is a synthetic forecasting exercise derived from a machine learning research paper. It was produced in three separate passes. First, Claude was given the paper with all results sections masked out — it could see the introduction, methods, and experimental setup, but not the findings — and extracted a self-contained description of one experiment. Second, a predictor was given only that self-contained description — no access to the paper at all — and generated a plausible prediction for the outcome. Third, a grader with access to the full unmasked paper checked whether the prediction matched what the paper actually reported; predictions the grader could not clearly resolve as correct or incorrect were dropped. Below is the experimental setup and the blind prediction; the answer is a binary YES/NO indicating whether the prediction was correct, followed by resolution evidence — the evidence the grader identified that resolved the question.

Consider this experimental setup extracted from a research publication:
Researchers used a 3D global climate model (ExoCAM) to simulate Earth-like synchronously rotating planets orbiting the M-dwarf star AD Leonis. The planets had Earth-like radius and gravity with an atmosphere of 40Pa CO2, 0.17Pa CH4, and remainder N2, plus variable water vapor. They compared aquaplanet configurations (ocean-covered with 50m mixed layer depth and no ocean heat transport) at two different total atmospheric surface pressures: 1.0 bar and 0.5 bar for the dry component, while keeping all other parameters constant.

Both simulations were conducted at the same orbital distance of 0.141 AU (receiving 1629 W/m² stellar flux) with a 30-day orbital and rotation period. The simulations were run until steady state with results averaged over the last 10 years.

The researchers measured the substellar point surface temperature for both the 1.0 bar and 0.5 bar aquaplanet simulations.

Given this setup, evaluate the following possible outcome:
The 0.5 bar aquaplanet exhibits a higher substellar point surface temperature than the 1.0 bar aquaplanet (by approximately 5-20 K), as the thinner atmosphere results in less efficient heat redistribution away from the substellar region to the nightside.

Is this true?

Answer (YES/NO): NO